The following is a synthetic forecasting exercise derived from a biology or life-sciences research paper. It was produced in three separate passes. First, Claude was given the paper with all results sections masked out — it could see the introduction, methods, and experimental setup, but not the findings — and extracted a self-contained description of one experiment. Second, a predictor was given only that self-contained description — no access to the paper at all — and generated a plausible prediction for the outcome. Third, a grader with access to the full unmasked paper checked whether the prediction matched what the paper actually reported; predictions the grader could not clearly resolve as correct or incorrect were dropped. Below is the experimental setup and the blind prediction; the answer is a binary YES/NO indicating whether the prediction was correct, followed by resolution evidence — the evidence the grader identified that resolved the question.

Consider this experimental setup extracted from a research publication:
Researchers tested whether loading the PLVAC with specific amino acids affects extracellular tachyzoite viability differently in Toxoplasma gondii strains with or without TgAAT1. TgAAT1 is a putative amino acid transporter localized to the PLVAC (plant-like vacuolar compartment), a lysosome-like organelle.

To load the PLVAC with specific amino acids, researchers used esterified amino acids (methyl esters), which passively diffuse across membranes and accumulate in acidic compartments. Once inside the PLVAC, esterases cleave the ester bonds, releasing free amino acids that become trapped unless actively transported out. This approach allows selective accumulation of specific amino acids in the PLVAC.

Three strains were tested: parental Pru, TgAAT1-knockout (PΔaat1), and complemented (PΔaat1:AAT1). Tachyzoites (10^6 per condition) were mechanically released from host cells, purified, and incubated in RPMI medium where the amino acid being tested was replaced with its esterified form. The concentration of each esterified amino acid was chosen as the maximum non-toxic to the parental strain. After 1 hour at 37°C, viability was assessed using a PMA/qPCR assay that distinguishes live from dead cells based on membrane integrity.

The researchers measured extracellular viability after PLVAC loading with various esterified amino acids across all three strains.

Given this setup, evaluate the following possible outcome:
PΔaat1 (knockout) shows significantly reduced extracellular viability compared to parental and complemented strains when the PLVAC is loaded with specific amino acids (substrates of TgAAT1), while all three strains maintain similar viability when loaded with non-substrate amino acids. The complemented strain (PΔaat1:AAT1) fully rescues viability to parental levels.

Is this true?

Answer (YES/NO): YES